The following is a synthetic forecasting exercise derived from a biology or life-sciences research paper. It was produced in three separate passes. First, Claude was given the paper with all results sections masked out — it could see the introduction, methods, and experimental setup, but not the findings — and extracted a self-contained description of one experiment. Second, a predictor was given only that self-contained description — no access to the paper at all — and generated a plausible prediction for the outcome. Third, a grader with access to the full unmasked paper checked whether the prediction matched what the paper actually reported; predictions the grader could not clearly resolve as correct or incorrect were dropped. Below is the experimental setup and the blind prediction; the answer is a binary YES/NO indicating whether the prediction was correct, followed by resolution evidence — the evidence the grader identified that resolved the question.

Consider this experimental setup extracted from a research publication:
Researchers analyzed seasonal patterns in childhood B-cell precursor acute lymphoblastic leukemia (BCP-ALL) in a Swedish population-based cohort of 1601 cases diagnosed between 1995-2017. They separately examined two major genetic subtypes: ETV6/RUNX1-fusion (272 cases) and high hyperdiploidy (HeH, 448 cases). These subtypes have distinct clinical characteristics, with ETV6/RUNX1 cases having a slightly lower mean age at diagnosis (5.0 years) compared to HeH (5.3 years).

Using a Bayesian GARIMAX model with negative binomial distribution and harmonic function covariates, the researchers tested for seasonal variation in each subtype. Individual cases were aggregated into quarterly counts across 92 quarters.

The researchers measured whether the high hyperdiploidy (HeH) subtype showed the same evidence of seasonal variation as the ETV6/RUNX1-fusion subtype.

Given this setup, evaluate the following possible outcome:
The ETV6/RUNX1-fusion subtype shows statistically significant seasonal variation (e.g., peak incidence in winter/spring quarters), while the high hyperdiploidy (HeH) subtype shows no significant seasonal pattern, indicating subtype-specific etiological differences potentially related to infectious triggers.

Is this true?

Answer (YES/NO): NO